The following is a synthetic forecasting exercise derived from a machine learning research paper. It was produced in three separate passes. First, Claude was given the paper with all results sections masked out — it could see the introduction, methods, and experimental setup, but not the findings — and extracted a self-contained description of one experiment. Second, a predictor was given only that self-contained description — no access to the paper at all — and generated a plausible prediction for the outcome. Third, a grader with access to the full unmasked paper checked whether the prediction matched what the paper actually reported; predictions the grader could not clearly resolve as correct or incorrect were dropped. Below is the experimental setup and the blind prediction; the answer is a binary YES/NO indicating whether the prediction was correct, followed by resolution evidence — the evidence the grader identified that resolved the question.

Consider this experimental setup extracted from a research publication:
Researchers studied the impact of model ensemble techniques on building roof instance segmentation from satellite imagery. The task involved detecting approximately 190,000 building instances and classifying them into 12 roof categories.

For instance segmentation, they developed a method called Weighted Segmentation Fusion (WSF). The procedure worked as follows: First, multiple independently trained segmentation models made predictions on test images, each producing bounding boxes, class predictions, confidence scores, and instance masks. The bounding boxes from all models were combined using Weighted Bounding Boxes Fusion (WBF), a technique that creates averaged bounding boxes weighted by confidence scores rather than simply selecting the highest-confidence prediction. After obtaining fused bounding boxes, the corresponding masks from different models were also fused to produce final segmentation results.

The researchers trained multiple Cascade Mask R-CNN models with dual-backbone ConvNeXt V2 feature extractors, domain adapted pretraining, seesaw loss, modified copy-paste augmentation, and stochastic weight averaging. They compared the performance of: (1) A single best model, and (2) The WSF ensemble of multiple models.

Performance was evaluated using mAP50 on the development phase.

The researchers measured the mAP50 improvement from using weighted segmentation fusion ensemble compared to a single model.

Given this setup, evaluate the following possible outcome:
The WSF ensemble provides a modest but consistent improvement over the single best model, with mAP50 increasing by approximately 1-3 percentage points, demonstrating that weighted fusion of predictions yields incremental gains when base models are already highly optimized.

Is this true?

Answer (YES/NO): NO